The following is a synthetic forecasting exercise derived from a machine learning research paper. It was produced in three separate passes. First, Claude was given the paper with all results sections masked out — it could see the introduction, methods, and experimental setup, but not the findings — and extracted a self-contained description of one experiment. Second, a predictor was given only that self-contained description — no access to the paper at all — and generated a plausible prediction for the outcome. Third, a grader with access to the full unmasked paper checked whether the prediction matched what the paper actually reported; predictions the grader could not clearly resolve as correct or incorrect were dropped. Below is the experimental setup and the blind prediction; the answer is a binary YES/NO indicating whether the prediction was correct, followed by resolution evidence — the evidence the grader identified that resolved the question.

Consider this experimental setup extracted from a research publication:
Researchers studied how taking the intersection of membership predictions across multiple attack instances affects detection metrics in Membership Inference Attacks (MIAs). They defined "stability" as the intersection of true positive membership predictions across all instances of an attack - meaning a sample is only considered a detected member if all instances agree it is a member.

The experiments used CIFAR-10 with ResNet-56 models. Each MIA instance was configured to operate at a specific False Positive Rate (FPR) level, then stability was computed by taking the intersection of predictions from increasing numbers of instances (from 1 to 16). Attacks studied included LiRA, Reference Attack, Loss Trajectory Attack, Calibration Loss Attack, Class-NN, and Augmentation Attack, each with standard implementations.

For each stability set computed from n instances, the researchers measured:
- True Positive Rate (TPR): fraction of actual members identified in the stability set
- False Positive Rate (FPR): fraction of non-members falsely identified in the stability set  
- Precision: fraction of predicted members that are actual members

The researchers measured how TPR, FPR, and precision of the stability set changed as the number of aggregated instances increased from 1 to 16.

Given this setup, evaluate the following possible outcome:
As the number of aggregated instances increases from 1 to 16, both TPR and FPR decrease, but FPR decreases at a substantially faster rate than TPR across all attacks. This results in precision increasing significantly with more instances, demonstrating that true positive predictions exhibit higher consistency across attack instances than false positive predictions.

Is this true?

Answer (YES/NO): NO